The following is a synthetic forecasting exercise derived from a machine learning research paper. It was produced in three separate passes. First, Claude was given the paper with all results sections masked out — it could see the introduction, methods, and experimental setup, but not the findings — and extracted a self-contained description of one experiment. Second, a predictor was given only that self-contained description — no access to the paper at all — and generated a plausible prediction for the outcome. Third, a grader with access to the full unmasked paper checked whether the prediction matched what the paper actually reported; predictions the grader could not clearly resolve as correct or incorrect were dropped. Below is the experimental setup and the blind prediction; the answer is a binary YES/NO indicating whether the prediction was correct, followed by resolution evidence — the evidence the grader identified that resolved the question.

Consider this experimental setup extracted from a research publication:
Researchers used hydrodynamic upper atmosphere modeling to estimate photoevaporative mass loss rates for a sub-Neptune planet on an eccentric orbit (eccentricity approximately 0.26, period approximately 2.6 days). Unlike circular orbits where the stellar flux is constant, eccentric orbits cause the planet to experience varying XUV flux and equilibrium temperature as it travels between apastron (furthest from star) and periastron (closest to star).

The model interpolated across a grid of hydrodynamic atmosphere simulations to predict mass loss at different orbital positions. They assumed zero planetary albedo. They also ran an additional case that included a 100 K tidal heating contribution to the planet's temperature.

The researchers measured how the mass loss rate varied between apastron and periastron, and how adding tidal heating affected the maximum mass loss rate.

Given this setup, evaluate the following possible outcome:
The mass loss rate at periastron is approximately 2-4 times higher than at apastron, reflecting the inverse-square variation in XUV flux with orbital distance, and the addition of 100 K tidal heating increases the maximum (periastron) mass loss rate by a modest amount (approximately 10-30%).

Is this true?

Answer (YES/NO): NO